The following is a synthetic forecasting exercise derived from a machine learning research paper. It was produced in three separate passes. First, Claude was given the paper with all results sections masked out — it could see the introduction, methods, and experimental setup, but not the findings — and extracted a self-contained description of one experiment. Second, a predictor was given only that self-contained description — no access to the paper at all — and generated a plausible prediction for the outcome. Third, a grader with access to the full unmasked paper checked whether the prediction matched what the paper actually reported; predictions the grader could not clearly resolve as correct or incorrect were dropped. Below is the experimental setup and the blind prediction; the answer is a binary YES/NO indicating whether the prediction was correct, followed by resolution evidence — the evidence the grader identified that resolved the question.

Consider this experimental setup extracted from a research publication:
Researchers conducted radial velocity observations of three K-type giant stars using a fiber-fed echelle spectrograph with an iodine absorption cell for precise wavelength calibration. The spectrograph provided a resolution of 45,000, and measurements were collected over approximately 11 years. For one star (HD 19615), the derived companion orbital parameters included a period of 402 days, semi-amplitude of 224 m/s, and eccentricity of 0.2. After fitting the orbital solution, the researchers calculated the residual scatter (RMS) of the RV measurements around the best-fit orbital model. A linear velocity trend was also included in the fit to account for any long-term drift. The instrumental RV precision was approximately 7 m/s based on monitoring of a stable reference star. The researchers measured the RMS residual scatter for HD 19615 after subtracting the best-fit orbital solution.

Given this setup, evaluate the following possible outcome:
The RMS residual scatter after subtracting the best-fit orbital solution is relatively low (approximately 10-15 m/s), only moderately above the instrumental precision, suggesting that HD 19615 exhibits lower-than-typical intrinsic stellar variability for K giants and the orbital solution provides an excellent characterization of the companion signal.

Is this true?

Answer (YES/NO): NO